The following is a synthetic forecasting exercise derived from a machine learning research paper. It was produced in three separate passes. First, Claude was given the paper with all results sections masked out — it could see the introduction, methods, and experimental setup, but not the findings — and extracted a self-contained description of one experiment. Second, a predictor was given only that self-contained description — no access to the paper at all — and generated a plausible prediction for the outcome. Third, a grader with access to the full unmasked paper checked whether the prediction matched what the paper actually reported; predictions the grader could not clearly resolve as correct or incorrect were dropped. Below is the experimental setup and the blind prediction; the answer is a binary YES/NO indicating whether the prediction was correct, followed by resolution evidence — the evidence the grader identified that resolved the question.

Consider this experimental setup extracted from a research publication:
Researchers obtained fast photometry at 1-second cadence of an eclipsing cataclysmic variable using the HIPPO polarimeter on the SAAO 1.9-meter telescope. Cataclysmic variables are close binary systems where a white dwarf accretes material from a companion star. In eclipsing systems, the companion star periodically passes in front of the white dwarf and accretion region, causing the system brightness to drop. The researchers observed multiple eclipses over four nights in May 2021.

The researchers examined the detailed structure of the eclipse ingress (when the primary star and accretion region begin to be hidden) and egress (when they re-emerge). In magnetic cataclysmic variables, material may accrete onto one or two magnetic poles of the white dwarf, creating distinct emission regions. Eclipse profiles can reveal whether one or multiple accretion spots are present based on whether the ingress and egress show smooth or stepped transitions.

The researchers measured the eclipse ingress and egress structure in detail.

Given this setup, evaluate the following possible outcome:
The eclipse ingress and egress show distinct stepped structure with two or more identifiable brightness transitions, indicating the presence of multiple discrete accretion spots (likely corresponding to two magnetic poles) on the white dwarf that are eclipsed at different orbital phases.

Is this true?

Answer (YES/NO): YES